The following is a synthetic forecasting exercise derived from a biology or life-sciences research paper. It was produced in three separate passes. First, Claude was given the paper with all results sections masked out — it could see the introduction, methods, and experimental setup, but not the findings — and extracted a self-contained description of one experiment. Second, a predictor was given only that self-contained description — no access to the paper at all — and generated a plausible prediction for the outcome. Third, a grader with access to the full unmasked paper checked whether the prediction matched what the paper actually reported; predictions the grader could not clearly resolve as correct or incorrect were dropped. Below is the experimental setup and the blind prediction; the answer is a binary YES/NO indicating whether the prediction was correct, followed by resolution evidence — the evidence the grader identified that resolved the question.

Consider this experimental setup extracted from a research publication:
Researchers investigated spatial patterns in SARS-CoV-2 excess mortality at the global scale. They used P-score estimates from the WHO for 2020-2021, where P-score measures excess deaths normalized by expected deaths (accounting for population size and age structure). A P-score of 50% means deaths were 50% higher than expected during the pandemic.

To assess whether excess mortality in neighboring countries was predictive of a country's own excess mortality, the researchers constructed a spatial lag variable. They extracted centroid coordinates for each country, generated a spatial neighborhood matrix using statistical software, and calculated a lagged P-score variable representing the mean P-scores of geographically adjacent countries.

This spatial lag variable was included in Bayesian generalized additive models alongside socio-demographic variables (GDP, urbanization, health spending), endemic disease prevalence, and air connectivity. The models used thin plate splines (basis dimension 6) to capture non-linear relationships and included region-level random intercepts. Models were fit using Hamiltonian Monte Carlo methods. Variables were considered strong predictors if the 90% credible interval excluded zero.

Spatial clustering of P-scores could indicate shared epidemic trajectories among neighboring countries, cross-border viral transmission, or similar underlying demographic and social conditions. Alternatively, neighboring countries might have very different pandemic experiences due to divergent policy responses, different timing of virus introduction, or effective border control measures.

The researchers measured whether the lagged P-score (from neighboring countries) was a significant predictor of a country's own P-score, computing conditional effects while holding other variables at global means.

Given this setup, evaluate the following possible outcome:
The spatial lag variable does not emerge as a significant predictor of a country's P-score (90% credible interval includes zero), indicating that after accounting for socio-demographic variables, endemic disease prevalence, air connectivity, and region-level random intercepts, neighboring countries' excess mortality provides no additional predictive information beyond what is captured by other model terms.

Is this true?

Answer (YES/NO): NO